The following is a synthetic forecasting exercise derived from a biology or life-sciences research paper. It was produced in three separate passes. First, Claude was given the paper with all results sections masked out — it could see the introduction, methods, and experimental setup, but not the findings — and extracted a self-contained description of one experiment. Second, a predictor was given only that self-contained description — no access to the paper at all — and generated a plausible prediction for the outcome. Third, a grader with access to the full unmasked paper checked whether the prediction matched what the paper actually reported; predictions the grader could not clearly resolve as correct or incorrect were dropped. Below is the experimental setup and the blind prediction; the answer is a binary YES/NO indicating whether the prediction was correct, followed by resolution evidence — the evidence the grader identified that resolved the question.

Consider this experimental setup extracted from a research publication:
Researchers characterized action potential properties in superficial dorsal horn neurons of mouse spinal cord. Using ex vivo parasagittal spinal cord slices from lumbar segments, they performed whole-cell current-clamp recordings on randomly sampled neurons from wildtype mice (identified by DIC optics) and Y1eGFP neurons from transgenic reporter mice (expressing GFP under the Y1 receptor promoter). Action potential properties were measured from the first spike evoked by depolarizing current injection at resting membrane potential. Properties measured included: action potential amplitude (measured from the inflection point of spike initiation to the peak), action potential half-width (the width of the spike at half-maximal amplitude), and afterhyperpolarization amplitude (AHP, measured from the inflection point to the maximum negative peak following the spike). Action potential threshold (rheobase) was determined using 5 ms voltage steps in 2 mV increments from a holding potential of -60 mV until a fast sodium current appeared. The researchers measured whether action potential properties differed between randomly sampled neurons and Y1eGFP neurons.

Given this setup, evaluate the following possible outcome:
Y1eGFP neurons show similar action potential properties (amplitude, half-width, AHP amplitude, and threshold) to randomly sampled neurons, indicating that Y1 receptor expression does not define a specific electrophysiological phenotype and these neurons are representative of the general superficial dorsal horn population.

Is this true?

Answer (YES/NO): NO